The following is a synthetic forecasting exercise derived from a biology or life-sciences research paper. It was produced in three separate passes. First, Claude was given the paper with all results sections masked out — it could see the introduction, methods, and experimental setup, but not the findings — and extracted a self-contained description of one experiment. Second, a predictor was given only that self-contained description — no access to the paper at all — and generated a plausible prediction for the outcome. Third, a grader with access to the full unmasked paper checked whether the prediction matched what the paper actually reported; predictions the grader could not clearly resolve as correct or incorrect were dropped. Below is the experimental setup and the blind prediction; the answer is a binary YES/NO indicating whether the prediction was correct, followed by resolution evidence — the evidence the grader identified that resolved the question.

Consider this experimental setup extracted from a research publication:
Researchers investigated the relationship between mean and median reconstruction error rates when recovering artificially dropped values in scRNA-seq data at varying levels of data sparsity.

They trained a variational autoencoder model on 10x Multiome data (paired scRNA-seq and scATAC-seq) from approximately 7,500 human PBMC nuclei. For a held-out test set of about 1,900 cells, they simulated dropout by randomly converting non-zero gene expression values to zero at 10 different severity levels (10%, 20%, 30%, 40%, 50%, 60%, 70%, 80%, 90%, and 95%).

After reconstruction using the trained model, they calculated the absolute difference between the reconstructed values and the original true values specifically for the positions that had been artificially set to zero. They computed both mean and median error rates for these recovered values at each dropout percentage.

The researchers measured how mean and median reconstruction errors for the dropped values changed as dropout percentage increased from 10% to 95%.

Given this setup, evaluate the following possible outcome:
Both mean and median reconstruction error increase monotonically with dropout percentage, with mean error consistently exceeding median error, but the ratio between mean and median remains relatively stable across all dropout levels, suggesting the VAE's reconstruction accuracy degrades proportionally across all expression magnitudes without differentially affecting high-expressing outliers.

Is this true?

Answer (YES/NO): NO